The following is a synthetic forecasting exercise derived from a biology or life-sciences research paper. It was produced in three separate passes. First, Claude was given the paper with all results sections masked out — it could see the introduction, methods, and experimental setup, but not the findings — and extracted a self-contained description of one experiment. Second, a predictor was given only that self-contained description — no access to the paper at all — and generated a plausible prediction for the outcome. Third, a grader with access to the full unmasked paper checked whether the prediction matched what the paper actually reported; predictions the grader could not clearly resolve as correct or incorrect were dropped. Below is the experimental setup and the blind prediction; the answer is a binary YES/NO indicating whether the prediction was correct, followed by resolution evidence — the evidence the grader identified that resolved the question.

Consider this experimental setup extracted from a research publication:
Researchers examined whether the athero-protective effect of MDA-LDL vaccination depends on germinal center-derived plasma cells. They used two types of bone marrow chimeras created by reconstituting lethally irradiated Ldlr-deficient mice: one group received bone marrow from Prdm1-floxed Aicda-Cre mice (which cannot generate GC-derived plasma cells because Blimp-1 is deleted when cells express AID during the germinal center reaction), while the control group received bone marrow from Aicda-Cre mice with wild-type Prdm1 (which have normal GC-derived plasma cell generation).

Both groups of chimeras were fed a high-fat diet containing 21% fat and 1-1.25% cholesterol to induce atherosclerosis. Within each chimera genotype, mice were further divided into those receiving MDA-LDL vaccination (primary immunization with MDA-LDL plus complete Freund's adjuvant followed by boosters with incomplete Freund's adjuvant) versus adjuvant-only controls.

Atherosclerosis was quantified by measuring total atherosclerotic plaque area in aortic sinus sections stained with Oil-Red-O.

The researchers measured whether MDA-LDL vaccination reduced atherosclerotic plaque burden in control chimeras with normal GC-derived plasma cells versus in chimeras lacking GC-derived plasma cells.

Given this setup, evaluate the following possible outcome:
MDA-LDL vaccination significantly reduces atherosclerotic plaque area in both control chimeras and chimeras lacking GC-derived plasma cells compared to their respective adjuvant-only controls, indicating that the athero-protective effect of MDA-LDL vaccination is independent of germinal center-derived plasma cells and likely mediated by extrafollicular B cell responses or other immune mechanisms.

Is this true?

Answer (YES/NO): NO